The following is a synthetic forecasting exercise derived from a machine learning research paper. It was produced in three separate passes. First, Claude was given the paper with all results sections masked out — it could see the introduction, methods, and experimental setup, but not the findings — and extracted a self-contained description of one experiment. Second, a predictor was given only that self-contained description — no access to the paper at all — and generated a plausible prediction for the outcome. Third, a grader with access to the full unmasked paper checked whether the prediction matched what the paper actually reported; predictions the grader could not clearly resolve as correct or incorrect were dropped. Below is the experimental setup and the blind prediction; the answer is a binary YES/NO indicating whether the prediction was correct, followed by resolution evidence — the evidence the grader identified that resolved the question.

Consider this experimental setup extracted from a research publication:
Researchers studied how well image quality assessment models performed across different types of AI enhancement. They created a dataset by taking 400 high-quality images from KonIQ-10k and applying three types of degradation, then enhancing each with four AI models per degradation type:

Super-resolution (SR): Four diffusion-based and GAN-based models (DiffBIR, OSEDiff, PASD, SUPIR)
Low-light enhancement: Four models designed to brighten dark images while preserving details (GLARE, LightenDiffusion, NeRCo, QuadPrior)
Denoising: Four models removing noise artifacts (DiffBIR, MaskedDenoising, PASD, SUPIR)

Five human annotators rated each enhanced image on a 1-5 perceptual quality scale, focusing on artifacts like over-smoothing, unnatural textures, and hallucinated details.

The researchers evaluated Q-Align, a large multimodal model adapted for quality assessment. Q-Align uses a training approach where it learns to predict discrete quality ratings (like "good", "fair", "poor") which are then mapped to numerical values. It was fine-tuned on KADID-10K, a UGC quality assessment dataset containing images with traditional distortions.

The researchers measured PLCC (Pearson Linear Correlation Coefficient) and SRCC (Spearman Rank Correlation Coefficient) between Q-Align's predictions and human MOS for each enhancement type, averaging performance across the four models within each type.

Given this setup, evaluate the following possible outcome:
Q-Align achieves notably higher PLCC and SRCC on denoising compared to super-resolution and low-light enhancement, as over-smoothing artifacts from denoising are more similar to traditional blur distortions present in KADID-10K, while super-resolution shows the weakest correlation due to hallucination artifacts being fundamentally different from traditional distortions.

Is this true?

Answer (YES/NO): NO